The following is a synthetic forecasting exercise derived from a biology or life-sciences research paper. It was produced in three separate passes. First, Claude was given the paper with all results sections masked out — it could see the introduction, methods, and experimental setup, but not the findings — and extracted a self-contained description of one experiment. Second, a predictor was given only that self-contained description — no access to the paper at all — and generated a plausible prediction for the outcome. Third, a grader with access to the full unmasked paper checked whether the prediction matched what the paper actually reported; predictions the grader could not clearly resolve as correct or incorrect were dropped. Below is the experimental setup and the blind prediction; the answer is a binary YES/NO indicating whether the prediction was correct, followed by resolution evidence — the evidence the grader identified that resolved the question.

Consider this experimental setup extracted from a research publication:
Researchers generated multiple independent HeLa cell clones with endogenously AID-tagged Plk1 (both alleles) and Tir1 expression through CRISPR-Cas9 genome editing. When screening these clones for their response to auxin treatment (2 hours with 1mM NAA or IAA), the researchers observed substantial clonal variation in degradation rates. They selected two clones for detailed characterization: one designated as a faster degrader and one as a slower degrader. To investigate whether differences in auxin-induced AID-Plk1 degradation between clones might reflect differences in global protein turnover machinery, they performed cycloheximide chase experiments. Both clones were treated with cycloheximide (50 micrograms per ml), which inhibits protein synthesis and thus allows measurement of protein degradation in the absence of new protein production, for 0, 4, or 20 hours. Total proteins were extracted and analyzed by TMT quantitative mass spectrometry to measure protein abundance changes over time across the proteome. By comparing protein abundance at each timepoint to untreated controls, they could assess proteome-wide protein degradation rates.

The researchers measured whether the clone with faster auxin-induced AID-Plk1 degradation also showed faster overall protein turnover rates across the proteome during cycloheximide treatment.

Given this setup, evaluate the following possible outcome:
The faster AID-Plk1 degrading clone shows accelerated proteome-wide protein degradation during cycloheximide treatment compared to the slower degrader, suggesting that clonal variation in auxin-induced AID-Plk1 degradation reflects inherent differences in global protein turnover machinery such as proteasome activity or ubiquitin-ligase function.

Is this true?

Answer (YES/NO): YES